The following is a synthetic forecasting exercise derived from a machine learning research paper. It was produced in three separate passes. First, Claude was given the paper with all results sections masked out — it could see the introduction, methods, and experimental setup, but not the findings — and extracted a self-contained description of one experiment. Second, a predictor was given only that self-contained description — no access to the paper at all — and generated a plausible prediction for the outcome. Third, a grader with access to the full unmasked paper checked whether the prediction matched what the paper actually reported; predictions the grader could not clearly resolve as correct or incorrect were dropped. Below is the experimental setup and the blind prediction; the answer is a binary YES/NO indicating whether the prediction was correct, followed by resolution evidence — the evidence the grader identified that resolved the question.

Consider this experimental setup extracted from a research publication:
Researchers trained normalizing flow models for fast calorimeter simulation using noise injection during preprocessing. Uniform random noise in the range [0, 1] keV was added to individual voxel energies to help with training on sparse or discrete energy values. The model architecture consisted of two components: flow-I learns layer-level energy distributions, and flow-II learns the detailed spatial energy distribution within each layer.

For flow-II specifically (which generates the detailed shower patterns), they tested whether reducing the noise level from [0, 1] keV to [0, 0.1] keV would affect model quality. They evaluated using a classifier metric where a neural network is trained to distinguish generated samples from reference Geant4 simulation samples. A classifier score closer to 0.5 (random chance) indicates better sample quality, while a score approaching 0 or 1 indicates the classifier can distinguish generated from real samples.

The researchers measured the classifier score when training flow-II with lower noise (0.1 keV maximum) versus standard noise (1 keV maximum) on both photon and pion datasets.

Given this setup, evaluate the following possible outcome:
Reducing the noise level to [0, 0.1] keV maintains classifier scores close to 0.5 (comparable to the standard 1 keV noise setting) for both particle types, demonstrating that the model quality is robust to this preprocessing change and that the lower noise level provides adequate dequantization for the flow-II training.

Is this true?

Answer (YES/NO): NO